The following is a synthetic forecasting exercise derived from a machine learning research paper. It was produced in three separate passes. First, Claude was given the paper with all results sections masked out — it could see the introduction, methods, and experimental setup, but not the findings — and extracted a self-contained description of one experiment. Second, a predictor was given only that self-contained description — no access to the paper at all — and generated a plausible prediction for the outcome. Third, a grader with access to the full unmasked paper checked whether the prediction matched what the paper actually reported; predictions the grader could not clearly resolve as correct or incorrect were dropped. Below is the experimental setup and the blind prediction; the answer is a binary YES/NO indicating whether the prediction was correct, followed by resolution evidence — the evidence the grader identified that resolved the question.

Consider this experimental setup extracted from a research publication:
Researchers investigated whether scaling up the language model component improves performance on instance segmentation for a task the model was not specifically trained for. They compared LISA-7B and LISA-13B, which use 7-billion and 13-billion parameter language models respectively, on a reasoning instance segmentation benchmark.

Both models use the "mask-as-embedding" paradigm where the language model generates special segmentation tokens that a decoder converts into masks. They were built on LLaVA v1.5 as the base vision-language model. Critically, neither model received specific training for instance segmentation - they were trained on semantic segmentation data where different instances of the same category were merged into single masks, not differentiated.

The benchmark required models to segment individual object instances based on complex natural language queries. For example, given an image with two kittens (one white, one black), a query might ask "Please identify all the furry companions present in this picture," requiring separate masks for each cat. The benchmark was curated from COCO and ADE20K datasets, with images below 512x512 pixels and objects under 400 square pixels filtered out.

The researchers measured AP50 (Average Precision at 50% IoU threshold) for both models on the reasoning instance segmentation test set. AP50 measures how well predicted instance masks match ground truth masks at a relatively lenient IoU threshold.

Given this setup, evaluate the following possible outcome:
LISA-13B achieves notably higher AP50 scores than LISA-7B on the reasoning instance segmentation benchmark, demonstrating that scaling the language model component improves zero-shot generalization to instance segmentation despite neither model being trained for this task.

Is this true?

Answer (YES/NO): NO